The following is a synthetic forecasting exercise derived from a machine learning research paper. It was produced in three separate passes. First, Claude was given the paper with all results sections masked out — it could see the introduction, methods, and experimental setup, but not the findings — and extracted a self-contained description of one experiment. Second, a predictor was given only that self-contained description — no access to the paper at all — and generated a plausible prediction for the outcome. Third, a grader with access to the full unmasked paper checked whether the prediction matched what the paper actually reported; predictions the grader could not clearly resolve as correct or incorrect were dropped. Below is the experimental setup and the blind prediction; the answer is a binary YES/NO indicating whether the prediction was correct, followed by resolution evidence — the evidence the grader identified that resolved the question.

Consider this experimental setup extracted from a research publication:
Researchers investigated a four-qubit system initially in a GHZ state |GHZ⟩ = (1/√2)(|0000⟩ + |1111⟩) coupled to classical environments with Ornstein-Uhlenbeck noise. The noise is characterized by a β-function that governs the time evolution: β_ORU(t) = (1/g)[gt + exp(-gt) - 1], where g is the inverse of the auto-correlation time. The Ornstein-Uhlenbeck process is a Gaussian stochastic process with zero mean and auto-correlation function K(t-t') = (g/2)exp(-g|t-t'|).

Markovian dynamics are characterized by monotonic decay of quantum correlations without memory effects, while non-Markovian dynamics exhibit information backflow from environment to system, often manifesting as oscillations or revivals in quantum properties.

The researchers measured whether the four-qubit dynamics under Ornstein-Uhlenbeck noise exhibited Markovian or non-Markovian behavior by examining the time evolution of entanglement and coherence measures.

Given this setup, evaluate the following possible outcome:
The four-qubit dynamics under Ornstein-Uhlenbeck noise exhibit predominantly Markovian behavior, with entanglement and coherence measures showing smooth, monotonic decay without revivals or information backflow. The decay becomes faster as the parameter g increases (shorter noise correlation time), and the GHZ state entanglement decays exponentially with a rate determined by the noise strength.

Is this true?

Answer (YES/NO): YES